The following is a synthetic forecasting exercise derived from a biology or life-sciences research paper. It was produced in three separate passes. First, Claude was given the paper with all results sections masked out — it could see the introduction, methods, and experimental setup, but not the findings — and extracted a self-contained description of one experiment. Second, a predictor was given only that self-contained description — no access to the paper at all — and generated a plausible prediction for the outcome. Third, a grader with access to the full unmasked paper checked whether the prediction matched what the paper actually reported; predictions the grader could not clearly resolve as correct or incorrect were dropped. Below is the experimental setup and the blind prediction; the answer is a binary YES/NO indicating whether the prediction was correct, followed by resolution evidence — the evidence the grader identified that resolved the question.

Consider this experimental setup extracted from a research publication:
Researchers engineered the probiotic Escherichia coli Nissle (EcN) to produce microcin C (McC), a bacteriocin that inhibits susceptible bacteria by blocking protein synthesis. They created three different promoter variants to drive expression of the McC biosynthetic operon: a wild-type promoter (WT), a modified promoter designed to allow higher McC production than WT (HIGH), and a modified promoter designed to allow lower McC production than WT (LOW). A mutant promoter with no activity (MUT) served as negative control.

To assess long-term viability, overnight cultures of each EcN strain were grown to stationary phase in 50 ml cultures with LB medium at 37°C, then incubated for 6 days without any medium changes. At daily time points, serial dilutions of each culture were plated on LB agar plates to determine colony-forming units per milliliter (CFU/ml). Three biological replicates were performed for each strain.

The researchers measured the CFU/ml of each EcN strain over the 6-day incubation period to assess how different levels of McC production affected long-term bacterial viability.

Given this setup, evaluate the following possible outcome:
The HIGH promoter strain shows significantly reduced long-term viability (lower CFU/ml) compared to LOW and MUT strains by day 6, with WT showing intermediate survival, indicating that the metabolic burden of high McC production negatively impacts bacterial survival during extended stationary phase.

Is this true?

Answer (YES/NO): YES